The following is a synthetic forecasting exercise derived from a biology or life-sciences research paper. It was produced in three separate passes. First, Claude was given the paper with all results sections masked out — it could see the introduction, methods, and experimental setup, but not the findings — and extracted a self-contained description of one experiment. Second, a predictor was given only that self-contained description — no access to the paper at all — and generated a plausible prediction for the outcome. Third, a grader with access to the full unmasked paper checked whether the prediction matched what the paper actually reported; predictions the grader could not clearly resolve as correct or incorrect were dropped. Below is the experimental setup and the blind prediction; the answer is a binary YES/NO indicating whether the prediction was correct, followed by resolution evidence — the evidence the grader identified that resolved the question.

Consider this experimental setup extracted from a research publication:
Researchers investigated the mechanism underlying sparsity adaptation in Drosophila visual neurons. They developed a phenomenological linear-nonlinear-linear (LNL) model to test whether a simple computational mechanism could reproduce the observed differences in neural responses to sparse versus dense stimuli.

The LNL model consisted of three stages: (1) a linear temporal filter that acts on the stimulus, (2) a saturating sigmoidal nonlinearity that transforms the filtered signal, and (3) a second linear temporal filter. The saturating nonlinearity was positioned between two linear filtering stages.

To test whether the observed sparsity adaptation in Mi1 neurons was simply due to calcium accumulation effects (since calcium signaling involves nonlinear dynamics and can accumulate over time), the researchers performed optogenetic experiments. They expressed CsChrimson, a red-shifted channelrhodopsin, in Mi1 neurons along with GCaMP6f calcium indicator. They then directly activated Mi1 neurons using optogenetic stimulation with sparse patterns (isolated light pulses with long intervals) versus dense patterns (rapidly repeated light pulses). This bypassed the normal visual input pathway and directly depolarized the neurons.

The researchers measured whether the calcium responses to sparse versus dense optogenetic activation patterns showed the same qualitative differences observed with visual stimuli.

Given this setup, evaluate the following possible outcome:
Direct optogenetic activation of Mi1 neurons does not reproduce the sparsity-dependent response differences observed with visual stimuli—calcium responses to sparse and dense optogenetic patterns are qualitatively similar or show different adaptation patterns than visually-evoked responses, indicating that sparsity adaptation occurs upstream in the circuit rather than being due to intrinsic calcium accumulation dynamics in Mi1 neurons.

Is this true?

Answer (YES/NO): YES